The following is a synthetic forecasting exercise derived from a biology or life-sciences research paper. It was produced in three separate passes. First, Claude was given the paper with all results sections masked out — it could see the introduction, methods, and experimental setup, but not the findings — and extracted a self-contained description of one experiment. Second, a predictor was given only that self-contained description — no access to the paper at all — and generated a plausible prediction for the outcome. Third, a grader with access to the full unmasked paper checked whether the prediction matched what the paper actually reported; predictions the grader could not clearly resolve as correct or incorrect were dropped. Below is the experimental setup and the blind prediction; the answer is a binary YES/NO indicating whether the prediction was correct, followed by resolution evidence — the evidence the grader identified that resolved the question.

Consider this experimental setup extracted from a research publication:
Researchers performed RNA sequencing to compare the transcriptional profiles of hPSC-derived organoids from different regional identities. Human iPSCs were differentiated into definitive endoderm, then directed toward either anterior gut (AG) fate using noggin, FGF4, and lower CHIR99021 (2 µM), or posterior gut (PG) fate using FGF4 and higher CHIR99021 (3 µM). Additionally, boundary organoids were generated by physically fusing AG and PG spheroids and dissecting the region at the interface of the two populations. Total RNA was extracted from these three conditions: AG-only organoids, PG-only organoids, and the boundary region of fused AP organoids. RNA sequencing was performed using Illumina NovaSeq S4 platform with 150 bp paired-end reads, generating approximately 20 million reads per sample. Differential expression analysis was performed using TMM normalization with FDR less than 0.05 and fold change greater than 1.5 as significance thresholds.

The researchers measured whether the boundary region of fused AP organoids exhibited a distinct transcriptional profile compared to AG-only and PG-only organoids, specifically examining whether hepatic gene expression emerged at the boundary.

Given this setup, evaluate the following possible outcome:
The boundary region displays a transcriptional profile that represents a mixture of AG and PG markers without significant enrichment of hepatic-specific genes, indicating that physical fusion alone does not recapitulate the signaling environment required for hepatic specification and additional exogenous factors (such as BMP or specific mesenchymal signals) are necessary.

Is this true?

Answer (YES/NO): NO